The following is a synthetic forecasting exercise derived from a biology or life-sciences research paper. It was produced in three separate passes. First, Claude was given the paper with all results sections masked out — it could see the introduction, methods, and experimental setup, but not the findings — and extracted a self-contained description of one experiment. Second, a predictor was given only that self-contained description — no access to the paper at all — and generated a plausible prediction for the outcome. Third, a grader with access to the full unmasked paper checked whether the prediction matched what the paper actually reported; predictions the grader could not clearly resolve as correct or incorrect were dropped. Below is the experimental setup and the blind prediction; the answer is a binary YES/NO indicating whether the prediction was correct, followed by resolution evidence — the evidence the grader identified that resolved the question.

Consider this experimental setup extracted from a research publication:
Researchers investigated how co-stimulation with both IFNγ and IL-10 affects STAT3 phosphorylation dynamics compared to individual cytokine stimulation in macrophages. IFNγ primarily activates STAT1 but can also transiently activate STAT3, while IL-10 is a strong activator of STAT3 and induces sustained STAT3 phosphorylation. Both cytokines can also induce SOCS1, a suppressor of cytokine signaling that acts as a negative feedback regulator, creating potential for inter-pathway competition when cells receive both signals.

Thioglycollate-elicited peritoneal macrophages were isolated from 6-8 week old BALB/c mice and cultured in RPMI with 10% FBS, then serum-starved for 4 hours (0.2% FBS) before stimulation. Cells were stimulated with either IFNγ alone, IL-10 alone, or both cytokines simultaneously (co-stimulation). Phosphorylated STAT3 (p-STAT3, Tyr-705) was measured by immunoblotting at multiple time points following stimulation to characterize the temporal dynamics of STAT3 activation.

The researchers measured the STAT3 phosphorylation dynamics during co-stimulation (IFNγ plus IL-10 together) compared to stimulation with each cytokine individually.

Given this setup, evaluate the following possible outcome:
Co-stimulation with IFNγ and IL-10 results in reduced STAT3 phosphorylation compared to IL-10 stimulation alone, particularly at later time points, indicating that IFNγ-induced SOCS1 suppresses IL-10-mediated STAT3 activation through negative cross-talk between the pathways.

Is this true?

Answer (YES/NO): NO